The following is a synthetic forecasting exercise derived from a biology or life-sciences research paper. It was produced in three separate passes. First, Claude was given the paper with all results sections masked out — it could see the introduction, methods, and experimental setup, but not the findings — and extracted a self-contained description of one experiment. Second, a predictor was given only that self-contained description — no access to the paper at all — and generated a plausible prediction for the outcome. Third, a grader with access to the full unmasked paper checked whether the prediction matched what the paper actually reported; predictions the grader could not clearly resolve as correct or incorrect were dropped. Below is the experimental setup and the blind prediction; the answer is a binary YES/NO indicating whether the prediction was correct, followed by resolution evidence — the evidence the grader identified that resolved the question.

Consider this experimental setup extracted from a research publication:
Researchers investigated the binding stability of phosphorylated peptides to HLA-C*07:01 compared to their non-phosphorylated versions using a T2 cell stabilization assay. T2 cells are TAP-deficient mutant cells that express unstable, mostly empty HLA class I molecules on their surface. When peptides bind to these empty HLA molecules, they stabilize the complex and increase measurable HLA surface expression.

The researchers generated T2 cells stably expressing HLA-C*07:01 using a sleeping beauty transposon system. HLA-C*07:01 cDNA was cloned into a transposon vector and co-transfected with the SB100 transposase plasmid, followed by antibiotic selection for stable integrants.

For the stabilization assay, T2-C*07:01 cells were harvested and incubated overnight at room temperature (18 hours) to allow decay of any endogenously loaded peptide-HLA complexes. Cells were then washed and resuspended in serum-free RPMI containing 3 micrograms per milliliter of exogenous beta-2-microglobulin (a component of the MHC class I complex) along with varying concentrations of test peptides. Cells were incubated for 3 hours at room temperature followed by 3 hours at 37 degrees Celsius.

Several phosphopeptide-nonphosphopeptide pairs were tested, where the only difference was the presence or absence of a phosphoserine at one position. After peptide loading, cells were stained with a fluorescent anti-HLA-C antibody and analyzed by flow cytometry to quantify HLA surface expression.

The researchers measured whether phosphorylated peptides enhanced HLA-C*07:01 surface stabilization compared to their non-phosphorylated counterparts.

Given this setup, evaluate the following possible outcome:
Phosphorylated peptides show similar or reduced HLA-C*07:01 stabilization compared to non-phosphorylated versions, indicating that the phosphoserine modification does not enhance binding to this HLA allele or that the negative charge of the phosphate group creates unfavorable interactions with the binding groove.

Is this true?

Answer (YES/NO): NO